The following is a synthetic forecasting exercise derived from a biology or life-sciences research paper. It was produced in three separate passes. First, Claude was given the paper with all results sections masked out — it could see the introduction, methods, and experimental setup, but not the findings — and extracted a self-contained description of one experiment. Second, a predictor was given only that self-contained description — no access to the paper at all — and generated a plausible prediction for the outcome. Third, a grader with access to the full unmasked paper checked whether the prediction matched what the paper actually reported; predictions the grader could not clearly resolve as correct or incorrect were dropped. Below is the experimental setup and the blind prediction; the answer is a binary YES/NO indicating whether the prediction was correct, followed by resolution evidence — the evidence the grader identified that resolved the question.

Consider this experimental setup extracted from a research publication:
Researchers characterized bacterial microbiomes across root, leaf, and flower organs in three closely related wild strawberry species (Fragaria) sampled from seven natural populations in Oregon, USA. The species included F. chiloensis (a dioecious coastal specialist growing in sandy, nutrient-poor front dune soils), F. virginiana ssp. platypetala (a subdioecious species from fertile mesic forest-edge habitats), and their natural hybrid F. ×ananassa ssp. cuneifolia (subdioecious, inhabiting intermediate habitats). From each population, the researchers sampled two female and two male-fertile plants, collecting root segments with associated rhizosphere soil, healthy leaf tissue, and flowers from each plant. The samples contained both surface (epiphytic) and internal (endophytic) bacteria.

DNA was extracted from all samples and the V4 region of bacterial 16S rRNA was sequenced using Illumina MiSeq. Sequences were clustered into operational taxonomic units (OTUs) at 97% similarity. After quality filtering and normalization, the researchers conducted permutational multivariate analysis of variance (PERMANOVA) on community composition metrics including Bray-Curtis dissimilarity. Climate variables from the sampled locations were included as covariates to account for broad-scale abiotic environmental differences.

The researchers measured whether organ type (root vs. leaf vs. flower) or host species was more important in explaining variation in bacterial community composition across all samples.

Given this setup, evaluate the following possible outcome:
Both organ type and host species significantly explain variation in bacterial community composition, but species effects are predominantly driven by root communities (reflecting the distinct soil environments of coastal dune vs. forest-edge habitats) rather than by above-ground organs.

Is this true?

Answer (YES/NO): NO